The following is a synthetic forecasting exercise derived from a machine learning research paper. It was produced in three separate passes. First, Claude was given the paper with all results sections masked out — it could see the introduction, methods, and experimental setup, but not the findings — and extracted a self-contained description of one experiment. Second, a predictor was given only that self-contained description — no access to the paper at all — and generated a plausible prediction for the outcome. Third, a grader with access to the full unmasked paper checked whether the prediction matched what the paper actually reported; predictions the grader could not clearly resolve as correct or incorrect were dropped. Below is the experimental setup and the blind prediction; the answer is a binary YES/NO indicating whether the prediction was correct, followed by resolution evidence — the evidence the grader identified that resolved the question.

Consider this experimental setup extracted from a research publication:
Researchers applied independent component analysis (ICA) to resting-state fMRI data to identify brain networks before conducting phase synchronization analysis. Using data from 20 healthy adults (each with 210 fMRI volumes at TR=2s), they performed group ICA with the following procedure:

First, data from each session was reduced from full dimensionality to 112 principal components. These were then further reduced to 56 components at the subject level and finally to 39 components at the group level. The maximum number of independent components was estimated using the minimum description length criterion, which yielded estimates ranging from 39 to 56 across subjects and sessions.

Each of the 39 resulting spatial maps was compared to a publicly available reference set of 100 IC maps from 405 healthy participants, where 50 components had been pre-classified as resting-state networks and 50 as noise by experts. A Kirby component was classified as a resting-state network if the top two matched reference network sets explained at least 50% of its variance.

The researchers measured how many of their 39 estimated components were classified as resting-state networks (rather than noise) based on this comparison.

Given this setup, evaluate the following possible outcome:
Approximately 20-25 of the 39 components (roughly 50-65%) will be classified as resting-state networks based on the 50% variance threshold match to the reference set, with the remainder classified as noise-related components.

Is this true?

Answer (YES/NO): YES